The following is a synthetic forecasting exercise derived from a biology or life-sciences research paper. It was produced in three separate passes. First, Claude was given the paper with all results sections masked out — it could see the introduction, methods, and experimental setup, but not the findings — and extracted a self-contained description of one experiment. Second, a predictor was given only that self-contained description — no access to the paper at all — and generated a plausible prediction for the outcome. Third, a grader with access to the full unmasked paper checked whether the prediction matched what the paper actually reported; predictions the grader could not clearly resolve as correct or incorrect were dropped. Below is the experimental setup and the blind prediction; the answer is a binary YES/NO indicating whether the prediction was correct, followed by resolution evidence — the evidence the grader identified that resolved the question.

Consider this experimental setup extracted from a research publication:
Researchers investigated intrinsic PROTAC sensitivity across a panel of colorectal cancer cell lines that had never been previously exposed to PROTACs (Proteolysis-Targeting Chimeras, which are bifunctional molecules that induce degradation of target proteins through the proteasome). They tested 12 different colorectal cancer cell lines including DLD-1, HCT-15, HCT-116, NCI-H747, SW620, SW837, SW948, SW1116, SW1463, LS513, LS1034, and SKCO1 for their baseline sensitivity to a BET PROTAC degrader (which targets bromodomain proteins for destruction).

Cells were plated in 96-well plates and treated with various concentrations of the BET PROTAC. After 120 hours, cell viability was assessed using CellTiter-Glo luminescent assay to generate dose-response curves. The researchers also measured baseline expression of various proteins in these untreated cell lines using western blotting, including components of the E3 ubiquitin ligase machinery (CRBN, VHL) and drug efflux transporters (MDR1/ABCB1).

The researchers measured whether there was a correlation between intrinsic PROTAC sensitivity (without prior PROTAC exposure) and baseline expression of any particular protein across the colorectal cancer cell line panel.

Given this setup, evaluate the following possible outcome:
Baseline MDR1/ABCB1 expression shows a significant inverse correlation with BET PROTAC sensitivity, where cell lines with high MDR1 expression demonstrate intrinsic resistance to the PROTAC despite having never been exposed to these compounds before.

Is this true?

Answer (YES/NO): YES